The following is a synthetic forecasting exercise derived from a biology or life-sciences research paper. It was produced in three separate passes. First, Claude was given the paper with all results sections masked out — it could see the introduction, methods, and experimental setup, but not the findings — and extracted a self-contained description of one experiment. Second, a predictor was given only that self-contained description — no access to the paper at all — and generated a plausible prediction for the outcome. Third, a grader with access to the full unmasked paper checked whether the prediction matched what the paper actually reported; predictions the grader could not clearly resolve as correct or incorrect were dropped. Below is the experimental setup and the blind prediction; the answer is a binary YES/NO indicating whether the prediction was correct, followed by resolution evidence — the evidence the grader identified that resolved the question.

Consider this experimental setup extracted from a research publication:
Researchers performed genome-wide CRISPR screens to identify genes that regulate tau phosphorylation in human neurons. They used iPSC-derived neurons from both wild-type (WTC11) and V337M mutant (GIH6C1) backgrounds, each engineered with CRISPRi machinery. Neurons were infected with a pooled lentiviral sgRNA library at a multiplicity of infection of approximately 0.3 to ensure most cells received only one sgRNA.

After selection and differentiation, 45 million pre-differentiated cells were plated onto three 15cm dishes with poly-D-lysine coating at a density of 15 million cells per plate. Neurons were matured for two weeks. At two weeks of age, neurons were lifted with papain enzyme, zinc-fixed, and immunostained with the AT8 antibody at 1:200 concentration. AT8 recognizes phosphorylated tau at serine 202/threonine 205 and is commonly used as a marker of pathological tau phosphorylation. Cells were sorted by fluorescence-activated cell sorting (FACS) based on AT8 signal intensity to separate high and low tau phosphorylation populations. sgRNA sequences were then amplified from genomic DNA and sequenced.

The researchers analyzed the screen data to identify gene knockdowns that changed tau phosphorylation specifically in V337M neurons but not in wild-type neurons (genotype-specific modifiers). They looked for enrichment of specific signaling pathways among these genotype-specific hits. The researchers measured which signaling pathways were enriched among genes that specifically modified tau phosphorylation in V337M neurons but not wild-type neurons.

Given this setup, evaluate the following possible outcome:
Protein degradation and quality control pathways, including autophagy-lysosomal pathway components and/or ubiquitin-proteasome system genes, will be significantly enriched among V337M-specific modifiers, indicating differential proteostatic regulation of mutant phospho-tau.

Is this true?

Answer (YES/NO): NO